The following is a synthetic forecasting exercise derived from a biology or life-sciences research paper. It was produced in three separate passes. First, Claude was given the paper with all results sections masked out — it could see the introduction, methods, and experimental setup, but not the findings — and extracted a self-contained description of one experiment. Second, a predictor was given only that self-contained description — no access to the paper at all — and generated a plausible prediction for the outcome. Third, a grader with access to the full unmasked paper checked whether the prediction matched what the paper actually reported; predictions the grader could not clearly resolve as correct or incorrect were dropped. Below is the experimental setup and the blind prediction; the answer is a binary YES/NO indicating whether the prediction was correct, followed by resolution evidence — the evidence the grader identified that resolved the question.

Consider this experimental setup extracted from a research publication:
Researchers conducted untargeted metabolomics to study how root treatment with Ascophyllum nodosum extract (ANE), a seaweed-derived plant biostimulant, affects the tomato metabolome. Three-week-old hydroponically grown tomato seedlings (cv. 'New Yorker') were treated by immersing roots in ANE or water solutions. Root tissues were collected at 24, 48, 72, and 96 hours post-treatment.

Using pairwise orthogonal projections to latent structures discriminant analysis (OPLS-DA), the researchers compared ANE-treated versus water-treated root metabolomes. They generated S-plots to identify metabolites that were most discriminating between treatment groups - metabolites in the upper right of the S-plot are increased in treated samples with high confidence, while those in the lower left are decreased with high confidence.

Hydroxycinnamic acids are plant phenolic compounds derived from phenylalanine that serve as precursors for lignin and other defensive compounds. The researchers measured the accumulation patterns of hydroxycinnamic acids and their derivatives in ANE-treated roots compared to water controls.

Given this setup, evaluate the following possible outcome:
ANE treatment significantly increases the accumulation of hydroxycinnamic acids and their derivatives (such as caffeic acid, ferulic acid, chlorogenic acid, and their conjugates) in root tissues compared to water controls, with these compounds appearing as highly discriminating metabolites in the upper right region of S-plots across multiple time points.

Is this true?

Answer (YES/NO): YES